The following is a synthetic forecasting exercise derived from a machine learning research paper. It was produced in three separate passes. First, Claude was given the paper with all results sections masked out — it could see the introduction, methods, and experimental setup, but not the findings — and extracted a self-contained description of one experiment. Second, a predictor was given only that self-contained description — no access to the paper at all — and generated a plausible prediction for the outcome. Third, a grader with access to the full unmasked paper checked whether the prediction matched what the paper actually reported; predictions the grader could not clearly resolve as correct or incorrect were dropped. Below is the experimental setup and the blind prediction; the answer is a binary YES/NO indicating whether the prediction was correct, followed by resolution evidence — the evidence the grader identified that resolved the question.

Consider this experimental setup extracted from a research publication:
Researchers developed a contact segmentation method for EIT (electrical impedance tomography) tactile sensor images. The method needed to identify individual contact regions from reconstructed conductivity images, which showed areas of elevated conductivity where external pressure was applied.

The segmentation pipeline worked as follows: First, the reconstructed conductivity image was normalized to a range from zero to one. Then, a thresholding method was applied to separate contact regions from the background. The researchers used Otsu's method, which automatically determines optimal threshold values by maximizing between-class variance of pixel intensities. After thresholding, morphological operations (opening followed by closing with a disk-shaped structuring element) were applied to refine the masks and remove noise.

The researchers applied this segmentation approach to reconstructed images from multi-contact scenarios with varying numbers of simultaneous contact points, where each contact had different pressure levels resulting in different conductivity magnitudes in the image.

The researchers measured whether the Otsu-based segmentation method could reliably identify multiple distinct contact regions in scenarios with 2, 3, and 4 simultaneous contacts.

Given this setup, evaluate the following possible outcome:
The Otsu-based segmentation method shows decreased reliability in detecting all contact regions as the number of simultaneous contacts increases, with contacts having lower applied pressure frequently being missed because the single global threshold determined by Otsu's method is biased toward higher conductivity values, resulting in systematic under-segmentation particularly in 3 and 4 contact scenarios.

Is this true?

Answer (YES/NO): NO